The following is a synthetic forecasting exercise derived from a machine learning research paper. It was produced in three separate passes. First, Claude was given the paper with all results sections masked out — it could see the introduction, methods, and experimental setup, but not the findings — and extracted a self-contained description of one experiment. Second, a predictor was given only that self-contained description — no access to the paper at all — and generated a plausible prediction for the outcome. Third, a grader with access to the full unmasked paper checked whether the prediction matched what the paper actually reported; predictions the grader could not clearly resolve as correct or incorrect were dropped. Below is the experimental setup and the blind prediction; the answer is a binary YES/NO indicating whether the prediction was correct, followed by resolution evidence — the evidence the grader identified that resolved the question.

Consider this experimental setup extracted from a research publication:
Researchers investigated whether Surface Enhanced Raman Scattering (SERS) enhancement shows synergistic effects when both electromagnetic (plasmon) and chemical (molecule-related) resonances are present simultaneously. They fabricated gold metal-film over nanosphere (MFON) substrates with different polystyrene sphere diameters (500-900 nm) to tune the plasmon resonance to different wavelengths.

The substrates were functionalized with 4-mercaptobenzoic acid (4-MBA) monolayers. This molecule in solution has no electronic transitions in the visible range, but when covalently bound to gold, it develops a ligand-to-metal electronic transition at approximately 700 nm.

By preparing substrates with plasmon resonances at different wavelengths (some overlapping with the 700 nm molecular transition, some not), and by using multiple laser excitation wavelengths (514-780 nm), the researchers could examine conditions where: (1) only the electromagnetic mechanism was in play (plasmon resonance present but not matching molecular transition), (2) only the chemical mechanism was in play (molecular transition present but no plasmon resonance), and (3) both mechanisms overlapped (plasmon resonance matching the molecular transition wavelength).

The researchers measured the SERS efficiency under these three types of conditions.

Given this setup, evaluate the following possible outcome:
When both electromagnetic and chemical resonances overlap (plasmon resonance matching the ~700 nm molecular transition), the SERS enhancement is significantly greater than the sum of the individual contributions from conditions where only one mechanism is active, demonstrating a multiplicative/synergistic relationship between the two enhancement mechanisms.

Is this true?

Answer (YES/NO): YES